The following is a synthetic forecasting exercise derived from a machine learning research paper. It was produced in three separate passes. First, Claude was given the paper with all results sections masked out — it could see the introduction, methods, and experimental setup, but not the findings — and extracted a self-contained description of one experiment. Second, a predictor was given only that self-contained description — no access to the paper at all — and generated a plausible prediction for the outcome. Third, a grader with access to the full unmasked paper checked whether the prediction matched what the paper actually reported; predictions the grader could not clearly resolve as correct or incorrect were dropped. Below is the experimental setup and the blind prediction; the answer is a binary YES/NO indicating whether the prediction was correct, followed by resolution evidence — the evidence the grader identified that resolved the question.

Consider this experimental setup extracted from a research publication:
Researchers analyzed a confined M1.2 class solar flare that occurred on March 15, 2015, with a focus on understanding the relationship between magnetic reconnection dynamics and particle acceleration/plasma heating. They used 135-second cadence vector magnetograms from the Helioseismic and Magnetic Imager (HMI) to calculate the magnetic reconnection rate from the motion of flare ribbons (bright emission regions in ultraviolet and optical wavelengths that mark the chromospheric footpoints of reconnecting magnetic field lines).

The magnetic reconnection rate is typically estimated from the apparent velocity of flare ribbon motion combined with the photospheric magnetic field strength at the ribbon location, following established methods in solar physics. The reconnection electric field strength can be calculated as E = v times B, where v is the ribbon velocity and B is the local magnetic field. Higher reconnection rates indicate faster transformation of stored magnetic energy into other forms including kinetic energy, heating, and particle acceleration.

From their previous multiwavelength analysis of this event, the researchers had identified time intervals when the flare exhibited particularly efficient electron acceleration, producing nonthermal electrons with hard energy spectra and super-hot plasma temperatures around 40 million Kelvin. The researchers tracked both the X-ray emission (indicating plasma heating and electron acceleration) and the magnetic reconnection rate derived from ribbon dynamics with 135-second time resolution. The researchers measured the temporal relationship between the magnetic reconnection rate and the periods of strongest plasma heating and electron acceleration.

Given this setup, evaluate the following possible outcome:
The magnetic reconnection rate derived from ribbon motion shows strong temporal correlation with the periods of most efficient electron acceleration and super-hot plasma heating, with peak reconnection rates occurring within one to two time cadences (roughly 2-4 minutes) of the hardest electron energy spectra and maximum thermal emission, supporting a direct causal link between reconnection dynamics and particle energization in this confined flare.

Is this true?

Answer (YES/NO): YES